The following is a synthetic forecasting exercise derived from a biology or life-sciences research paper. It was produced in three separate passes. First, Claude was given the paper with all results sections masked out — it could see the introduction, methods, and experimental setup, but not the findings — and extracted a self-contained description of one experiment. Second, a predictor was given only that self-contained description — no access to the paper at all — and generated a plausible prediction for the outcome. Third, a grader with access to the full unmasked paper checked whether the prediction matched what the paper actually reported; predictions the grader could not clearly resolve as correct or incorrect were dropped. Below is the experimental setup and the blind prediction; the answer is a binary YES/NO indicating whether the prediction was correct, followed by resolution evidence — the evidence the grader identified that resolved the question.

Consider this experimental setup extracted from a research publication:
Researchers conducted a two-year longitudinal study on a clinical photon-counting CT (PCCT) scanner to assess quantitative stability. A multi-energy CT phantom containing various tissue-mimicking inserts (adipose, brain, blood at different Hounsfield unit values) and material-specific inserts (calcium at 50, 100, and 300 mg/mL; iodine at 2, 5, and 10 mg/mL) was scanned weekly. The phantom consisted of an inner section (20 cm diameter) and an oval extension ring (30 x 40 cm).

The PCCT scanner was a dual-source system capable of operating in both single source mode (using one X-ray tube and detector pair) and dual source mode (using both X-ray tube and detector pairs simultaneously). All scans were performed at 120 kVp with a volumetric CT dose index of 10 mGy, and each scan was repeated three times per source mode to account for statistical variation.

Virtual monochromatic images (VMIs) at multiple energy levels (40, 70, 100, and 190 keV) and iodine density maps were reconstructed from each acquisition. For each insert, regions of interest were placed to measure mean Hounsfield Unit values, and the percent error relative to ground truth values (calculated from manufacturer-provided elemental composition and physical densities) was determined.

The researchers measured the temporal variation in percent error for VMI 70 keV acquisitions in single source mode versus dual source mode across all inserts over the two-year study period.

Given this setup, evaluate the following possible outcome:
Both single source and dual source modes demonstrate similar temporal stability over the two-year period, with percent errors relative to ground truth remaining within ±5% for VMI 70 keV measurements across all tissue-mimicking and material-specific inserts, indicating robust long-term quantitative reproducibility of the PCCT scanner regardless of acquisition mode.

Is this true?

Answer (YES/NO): NO